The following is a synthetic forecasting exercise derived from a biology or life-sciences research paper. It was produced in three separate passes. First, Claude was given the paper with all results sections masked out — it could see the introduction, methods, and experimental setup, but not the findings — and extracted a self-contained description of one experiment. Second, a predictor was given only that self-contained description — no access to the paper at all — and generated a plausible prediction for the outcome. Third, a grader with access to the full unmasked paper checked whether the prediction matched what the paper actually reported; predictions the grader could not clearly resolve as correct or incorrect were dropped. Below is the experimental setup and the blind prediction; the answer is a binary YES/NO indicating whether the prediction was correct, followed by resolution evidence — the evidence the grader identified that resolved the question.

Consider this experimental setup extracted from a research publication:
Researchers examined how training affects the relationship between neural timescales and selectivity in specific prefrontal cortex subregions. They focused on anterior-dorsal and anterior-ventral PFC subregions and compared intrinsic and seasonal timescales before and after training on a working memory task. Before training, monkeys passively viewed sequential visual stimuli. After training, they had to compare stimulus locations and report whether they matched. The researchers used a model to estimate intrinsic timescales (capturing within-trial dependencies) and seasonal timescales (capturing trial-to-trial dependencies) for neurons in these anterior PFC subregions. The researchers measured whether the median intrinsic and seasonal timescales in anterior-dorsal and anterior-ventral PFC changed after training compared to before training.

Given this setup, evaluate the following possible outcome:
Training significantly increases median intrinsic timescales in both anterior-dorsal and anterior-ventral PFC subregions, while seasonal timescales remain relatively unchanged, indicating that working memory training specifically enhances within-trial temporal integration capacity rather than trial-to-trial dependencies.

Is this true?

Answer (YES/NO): NO